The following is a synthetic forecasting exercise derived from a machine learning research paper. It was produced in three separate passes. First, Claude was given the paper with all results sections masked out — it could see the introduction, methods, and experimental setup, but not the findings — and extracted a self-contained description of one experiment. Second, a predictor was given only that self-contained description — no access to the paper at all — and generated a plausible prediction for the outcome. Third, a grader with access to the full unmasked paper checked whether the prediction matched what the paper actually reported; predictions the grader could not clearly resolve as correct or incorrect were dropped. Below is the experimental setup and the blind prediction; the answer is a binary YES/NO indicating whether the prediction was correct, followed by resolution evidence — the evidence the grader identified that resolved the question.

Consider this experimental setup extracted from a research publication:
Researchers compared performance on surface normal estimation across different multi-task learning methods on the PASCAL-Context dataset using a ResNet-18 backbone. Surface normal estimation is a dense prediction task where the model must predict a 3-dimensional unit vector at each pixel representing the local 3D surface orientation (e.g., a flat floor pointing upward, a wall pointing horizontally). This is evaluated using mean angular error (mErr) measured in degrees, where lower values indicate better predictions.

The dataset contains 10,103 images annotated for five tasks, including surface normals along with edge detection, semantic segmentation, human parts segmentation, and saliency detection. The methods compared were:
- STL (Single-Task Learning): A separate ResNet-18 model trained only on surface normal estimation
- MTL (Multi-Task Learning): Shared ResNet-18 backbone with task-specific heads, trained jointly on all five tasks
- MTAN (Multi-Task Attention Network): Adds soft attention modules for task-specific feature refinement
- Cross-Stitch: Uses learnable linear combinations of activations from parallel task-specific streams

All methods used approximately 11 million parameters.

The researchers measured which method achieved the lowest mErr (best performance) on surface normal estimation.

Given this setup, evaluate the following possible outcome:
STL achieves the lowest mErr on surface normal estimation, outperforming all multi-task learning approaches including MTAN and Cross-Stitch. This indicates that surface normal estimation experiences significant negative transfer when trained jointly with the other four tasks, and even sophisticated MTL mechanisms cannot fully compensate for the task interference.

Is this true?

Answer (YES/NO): NO